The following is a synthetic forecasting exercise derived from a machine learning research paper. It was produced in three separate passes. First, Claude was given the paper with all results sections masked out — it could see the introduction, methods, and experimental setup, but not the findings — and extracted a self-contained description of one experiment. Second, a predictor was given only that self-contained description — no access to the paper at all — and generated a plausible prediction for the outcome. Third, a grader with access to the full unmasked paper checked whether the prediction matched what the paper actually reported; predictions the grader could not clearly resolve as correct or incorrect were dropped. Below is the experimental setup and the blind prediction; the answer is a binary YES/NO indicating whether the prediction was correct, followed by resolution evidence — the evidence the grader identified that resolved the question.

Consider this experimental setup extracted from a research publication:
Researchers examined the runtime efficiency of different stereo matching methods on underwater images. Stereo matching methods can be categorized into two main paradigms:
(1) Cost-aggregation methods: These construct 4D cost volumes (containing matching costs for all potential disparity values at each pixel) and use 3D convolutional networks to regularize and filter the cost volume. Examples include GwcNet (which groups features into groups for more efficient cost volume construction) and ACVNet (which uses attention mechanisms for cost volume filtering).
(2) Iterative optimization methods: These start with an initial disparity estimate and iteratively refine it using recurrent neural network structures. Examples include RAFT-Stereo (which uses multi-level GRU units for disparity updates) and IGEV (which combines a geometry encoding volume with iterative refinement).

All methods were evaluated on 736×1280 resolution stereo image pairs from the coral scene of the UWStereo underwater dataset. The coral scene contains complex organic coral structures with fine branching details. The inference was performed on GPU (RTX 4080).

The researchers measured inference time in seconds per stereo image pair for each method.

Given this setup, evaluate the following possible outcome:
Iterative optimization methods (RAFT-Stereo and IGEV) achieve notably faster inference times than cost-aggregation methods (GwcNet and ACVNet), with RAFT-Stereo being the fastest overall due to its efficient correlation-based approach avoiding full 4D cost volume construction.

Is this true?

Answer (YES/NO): NO